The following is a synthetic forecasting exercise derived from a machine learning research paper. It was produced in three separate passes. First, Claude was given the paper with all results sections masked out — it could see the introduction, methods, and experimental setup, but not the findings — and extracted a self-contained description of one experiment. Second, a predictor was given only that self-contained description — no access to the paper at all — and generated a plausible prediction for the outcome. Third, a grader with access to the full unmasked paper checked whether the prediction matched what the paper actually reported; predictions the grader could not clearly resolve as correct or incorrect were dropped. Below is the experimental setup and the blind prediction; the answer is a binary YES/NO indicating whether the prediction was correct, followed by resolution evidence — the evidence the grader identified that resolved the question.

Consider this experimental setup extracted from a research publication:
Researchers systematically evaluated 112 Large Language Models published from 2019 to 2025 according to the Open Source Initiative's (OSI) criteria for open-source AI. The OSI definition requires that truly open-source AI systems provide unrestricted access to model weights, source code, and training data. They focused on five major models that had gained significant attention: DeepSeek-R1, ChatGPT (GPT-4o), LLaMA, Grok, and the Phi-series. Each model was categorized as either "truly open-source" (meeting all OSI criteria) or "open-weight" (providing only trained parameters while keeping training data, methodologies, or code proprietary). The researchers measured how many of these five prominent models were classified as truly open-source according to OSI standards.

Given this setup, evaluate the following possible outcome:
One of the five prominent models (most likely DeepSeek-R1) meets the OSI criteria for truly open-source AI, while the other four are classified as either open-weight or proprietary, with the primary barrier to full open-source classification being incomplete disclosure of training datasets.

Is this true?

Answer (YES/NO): NO